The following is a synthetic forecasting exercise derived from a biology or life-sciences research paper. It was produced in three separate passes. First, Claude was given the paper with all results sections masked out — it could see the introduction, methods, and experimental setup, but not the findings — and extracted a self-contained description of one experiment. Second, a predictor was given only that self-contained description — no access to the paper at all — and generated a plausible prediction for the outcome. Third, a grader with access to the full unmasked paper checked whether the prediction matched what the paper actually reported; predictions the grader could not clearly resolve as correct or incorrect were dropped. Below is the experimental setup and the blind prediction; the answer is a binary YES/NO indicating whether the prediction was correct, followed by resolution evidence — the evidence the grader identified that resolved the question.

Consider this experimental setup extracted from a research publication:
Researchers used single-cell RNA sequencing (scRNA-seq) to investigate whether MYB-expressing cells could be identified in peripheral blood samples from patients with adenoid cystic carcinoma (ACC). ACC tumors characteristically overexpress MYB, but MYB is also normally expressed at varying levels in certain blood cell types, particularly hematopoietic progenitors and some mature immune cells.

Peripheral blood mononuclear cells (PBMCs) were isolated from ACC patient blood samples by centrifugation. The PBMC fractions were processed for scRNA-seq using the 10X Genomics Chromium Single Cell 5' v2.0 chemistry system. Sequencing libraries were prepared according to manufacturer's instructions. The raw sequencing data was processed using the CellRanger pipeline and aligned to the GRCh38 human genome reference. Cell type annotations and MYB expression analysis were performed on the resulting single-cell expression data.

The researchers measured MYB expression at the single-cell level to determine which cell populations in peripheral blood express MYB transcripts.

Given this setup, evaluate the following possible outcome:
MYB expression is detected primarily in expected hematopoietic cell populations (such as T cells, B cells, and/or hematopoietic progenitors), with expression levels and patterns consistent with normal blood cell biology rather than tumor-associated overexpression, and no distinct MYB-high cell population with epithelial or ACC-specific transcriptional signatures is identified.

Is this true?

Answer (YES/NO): NO